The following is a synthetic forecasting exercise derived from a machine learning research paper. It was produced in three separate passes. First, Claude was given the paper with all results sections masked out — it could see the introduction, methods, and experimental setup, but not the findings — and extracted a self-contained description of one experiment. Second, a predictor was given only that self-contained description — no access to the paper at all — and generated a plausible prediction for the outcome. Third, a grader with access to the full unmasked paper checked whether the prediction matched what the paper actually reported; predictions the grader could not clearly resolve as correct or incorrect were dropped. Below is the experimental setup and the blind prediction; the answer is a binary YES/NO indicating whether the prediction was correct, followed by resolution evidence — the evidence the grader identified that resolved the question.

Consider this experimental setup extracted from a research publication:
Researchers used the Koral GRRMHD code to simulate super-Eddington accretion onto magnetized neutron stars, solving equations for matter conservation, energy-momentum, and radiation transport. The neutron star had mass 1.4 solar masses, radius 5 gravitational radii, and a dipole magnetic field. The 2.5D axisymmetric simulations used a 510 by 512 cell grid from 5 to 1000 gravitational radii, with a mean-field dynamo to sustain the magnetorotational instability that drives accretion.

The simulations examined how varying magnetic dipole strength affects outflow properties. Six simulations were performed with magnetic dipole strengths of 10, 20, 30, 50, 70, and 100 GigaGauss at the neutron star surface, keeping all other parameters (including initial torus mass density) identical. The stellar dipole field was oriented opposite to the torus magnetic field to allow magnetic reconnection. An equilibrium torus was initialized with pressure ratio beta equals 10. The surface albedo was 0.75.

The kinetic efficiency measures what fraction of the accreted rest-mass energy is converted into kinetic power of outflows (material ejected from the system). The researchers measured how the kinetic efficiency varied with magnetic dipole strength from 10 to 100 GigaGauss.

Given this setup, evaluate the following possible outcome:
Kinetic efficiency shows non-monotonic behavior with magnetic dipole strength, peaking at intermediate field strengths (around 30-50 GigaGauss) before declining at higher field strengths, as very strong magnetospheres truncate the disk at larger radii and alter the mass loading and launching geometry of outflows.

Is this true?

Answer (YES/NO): NO